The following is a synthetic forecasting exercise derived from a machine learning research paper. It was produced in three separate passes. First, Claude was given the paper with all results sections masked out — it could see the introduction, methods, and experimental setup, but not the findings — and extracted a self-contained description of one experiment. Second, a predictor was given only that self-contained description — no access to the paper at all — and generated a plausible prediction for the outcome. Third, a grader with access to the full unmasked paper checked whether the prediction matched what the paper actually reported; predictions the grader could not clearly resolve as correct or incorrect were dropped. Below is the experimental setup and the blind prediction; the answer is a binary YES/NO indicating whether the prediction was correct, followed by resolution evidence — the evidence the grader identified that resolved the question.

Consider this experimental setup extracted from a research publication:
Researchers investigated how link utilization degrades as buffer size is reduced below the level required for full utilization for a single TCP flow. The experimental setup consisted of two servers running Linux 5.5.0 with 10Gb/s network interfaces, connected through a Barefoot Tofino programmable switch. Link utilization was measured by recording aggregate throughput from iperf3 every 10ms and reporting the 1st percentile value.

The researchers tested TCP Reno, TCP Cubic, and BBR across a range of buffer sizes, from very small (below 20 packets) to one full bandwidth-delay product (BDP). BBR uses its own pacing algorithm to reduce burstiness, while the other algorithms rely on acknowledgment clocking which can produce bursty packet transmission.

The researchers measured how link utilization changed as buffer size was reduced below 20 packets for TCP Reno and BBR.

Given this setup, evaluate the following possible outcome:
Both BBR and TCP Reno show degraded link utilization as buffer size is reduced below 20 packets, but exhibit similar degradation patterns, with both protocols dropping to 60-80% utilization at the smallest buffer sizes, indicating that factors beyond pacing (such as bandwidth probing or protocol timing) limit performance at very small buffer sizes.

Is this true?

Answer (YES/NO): NO